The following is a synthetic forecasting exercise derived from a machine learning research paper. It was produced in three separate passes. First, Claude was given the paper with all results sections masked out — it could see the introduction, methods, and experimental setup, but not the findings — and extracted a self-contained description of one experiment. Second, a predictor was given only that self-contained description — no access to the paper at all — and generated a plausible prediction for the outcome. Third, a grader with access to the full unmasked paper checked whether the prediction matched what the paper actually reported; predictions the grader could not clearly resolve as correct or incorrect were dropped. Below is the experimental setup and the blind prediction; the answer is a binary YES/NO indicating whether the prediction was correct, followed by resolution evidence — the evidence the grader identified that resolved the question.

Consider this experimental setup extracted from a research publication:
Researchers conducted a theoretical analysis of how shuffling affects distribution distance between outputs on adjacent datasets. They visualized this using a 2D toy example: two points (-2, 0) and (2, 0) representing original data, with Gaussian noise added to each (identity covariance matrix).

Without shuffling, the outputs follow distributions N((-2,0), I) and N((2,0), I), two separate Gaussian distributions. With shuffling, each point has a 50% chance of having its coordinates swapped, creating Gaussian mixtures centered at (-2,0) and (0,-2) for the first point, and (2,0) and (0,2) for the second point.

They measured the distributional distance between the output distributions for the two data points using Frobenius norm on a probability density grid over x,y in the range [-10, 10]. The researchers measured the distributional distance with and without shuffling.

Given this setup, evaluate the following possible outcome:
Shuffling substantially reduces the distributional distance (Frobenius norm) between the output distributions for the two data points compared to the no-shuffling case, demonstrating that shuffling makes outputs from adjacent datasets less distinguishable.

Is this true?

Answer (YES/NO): YES